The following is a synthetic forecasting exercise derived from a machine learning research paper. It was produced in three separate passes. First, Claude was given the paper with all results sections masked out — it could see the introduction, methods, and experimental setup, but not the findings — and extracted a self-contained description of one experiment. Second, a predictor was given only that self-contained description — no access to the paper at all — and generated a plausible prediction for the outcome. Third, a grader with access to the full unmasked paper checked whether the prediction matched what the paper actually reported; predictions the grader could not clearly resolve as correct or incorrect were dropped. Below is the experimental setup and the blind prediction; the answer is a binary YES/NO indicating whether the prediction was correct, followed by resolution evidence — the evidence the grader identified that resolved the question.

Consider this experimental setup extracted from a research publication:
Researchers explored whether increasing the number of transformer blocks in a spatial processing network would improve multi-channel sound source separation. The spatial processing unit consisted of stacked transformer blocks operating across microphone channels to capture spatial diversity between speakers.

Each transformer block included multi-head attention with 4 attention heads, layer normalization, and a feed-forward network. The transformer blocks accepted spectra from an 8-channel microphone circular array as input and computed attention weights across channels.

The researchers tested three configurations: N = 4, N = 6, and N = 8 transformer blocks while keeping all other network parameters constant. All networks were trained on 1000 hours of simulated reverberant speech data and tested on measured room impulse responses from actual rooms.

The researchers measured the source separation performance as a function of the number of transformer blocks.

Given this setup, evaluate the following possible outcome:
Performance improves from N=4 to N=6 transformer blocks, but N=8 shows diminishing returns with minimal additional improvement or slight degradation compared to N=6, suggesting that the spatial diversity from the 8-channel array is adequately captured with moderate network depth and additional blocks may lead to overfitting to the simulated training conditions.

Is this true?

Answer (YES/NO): NO